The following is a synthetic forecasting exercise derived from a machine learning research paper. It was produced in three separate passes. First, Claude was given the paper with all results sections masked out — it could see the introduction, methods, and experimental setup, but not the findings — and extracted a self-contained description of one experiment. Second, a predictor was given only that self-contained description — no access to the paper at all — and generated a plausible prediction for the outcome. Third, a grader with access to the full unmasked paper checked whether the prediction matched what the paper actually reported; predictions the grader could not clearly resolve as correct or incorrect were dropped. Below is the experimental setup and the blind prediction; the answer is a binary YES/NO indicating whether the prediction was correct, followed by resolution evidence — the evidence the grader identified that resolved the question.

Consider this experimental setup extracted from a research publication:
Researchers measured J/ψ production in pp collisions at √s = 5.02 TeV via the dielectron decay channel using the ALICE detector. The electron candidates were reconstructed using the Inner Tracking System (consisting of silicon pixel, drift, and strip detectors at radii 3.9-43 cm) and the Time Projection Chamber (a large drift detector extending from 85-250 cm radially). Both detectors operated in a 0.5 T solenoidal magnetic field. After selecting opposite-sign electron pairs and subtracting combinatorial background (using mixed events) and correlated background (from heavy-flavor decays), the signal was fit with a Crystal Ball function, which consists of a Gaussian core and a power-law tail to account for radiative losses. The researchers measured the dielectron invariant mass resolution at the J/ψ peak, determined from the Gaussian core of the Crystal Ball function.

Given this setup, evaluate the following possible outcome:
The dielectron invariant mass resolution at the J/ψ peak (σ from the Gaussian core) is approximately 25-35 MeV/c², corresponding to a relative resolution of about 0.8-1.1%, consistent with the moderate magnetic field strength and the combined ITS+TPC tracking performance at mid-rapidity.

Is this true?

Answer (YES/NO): NO